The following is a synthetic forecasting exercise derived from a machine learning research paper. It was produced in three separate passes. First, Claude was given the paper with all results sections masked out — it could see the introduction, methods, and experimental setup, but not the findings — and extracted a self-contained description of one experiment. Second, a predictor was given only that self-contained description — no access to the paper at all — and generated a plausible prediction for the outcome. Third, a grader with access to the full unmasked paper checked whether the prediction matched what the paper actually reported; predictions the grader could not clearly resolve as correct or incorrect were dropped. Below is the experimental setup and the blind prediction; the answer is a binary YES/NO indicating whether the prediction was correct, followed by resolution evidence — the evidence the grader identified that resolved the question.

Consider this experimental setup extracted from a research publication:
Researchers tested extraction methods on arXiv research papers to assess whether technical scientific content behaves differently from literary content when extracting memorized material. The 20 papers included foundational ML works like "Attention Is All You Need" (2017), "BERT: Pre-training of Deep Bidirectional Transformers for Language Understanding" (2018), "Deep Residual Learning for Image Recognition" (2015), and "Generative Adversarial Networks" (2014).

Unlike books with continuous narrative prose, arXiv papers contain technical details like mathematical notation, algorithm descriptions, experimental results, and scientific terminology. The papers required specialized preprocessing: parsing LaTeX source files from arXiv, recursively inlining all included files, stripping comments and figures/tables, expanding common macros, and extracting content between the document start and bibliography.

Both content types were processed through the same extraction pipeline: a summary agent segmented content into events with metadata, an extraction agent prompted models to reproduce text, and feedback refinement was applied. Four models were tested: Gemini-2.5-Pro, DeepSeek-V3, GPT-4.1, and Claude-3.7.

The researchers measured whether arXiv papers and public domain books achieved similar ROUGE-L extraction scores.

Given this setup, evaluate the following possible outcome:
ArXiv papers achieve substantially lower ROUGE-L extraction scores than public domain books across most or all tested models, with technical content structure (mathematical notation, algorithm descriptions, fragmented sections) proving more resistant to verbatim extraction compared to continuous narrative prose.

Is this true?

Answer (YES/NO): YES